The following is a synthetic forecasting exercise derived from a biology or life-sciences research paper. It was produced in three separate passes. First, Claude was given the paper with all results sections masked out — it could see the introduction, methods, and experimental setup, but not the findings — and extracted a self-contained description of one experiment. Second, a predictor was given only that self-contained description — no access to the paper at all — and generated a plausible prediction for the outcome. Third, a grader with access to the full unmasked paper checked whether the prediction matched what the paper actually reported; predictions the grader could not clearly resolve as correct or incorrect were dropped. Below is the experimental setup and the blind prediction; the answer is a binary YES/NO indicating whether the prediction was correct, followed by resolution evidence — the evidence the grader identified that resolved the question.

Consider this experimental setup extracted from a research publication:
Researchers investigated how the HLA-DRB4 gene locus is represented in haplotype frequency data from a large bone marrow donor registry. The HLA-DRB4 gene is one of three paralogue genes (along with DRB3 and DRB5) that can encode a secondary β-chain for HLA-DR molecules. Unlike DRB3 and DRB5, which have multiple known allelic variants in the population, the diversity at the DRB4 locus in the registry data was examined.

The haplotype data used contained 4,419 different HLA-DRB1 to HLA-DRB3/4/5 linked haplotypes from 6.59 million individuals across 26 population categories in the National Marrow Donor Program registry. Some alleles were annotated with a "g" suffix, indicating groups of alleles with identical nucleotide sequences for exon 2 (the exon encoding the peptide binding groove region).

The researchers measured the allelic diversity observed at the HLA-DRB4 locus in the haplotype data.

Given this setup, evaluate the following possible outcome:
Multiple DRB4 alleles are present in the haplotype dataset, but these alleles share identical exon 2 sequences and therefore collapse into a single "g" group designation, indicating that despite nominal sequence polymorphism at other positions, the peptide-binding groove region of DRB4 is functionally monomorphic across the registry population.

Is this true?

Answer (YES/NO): YES